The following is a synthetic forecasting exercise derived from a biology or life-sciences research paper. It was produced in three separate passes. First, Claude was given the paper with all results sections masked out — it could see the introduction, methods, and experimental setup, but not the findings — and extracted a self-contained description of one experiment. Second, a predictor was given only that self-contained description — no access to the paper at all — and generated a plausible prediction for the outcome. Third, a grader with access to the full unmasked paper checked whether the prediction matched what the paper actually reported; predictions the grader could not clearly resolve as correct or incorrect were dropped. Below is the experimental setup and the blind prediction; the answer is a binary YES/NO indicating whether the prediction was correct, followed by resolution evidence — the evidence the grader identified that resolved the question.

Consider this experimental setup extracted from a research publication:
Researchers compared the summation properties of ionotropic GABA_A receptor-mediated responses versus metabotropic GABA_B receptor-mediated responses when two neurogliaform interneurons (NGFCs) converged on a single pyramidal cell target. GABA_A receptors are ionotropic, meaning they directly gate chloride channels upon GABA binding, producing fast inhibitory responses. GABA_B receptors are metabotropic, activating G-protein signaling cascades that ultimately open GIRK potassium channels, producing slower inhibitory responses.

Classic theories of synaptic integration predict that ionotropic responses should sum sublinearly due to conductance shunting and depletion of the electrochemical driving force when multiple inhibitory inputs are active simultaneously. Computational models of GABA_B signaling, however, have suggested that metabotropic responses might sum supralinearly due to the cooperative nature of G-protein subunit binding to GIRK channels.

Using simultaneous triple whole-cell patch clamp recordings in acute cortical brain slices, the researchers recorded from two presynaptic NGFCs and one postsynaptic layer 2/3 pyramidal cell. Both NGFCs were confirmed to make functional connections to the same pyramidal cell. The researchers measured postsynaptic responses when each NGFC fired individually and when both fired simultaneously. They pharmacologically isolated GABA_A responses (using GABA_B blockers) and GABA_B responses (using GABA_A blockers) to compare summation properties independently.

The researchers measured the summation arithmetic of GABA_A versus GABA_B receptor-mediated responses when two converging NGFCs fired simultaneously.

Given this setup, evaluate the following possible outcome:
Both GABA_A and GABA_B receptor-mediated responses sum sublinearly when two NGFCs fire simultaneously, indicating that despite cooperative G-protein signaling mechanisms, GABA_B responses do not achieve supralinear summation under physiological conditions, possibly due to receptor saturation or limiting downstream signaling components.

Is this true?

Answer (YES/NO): NO